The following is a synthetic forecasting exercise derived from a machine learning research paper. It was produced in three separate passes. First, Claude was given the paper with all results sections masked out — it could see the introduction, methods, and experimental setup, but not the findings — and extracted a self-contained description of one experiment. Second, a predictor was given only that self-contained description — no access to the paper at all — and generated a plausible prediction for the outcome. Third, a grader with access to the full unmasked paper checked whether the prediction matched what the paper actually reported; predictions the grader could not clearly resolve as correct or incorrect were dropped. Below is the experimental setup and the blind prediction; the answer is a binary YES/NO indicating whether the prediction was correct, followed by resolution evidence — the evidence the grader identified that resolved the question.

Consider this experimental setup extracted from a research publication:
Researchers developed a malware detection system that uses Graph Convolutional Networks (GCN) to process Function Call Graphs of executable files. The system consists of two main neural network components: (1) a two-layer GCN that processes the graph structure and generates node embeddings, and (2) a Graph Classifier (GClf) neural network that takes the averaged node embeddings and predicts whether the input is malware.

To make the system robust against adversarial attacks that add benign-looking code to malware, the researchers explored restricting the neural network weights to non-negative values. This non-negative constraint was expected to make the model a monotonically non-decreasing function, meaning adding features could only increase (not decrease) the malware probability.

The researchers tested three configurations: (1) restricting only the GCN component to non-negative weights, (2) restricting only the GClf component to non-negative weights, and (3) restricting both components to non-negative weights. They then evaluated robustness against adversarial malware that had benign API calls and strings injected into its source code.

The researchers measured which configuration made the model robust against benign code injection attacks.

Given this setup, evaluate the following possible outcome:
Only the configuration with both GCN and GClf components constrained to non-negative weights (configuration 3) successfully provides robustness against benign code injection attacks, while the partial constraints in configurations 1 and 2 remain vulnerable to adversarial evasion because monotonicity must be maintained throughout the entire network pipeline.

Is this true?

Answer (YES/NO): YES